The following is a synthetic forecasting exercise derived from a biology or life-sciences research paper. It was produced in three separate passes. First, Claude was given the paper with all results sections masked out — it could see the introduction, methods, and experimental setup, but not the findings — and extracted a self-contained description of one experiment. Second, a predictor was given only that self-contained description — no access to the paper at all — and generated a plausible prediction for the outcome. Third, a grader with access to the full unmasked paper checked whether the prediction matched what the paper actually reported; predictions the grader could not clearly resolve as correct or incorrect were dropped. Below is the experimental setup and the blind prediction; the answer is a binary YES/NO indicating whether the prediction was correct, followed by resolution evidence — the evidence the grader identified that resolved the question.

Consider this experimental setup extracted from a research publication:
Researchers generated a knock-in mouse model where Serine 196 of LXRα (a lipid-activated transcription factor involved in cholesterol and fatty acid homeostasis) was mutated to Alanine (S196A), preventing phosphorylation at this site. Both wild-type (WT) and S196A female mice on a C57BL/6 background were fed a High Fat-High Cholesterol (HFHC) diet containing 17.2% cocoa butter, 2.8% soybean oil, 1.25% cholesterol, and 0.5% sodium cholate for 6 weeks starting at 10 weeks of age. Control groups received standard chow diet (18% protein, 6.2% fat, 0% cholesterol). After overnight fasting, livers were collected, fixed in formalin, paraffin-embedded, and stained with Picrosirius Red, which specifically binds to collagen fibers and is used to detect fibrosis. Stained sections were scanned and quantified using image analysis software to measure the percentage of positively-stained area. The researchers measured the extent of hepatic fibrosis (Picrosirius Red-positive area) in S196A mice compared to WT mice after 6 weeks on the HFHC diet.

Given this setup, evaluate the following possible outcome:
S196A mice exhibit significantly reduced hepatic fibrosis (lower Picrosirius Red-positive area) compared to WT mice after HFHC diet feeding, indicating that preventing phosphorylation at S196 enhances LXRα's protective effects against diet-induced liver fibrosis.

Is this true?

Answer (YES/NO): YES